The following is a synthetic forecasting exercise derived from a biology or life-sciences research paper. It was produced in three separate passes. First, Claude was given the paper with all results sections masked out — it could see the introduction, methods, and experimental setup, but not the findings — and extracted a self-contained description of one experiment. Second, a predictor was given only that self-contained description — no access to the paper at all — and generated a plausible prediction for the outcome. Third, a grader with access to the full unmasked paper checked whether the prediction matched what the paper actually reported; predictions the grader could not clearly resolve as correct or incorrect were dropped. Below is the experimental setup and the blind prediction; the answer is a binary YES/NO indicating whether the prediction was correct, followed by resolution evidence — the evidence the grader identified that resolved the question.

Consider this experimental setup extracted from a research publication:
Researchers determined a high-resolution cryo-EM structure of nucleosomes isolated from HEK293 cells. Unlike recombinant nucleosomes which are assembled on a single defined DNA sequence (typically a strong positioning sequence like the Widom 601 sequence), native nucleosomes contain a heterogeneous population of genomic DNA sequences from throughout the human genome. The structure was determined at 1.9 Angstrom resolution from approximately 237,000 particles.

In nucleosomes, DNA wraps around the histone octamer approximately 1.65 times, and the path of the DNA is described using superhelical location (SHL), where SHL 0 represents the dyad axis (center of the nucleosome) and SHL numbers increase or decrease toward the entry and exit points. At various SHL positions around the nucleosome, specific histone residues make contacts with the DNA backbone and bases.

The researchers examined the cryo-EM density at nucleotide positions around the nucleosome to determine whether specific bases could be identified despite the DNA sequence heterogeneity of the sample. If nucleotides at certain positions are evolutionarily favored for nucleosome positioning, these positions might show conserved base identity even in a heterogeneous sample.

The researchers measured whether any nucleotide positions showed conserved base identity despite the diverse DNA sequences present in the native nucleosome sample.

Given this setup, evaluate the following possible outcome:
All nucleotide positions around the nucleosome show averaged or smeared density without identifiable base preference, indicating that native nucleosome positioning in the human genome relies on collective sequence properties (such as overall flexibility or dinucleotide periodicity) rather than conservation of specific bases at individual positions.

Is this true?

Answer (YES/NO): NO